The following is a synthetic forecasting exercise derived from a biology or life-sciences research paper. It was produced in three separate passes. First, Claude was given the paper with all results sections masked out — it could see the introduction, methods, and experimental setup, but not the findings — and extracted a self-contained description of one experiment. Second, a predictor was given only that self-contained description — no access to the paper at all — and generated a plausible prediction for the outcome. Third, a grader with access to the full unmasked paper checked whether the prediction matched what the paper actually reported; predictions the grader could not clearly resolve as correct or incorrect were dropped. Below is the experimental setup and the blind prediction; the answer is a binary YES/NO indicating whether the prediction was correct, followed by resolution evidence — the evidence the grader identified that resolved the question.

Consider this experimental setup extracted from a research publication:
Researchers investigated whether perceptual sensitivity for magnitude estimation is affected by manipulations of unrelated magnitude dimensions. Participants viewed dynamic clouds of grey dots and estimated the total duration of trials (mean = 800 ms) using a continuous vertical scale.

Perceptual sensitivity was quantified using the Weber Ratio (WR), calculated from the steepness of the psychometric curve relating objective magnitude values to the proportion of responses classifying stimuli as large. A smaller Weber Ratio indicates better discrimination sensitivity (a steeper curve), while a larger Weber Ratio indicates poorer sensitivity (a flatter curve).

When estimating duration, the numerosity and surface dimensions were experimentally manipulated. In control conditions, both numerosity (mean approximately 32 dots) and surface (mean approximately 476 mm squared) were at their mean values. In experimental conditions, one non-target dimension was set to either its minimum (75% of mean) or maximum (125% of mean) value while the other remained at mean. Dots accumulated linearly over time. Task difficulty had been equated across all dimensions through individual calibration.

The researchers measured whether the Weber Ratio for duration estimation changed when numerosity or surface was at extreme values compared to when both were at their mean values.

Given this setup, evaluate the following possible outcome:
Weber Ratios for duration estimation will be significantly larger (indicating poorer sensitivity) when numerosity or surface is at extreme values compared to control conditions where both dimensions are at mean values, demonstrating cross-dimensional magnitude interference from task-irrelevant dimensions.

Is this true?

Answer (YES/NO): NO